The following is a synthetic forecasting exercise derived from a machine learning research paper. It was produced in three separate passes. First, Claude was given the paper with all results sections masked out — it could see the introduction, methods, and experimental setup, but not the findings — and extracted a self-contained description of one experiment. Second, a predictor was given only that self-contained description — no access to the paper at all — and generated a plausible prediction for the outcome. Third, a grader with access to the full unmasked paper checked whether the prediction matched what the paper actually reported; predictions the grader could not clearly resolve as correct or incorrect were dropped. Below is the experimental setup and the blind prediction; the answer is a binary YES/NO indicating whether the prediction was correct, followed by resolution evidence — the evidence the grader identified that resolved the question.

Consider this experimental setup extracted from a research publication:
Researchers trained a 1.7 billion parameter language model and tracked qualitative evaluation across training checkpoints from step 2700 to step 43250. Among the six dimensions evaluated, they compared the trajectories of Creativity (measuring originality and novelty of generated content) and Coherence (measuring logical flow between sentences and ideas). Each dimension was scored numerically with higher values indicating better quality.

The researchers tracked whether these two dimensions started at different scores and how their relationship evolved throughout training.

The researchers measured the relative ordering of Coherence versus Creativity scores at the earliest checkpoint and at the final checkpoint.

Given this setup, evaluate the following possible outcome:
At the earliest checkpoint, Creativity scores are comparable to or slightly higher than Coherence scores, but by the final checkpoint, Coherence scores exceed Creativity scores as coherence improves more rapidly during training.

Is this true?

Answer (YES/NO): NO